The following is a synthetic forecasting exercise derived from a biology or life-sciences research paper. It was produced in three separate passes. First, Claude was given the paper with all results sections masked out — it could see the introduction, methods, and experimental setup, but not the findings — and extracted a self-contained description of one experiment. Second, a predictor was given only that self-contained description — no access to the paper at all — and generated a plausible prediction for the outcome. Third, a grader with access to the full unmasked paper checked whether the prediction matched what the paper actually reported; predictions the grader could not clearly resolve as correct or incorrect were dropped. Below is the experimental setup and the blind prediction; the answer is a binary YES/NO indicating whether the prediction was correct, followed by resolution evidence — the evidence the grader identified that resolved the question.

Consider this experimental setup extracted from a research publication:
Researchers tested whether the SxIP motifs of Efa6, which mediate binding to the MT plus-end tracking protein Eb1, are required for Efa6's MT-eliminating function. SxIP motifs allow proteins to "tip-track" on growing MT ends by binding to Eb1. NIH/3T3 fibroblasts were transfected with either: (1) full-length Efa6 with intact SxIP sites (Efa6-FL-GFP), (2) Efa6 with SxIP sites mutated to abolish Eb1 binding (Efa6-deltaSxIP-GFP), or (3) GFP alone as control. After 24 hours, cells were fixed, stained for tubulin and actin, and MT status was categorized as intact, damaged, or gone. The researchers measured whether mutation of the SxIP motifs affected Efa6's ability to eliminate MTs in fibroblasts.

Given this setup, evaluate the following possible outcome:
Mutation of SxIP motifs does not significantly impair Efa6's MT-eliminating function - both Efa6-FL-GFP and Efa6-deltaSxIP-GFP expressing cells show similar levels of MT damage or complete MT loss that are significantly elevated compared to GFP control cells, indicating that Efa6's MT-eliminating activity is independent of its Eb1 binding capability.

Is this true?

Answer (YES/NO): YES